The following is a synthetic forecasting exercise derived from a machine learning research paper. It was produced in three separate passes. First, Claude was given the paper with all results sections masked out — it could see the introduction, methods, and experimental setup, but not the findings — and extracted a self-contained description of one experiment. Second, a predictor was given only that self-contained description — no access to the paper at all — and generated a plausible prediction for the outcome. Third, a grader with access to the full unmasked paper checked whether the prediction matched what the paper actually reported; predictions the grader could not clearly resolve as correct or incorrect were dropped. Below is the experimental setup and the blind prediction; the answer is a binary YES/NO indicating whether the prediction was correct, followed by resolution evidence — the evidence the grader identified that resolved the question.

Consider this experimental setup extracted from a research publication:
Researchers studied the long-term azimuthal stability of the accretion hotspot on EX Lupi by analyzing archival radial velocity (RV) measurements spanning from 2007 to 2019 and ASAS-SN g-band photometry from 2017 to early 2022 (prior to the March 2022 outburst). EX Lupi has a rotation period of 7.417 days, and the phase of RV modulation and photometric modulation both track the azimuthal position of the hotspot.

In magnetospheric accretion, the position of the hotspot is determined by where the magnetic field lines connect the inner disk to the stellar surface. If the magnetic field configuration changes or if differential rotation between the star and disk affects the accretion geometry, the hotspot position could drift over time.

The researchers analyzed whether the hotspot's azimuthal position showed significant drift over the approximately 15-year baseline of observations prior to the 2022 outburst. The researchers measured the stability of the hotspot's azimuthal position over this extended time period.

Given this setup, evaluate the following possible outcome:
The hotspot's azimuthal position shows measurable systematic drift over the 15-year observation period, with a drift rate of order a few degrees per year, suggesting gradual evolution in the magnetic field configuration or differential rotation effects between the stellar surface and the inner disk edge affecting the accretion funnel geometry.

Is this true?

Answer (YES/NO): NO